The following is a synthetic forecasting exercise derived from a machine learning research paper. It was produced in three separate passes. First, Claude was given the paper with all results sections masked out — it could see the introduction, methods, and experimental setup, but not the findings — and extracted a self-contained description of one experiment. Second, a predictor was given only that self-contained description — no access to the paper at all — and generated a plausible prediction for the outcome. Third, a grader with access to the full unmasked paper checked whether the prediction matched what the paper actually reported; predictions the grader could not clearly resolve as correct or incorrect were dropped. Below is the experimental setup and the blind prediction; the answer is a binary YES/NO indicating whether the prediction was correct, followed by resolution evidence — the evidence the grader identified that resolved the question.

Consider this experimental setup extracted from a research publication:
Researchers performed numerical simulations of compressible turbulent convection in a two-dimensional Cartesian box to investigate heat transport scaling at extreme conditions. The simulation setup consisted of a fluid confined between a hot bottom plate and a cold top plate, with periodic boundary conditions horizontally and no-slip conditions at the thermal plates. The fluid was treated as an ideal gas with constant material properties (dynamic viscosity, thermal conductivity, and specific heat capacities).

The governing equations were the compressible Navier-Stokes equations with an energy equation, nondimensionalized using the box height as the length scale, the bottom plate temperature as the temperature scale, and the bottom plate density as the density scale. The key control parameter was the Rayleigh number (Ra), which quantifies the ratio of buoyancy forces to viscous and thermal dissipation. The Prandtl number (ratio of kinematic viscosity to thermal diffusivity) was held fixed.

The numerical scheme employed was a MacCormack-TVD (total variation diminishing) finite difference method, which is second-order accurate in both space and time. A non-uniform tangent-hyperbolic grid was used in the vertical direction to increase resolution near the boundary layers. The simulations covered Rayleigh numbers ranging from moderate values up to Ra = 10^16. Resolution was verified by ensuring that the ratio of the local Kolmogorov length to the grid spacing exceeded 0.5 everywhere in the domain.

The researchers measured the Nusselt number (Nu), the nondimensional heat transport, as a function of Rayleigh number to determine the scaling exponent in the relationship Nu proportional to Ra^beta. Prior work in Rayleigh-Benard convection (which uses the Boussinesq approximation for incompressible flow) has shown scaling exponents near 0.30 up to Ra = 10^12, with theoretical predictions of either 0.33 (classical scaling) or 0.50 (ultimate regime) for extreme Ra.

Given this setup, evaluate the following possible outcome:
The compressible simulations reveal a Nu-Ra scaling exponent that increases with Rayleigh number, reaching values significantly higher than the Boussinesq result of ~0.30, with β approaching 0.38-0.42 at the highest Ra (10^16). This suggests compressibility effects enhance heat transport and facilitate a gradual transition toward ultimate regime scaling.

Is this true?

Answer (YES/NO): NO